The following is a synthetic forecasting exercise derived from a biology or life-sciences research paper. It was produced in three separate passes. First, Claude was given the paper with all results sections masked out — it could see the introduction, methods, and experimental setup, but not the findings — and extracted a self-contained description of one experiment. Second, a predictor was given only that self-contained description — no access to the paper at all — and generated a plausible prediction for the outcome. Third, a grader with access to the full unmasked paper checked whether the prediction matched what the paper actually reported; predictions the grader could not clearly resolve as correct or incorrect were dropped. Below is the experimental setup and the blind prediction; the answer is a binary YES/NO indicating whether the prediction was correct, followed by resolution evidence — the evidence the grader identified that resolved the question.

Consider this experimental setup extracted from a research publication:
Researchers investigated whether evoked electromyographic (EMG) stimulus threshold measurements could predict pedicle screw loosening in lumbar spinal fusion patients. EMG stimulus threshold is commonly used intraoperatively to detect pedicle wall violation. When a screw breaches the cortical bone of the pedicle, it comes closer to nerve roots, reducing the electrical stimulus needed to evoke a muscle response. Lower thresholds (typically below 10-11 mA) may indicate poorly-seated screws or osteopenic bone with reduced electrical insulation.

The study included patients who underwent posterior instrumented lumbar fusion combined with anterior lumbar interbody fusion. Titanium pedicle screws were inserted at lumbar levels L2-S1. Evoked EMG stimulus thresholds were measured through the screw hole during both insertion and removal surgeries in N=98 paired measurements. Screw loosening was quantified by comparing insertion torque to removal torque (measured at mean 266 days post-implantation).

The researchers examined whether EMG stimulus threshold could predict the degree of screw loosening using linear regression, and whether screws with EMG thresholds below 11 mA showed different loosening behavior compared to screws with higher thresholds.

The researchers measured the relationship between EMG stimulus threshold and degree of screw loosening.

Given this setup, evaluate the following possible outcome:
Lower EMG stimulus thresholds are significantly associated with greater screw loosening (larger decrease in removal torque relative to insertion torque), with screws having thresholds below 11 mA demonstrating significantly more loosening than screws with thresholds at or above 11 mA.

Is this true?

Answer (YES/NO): NO